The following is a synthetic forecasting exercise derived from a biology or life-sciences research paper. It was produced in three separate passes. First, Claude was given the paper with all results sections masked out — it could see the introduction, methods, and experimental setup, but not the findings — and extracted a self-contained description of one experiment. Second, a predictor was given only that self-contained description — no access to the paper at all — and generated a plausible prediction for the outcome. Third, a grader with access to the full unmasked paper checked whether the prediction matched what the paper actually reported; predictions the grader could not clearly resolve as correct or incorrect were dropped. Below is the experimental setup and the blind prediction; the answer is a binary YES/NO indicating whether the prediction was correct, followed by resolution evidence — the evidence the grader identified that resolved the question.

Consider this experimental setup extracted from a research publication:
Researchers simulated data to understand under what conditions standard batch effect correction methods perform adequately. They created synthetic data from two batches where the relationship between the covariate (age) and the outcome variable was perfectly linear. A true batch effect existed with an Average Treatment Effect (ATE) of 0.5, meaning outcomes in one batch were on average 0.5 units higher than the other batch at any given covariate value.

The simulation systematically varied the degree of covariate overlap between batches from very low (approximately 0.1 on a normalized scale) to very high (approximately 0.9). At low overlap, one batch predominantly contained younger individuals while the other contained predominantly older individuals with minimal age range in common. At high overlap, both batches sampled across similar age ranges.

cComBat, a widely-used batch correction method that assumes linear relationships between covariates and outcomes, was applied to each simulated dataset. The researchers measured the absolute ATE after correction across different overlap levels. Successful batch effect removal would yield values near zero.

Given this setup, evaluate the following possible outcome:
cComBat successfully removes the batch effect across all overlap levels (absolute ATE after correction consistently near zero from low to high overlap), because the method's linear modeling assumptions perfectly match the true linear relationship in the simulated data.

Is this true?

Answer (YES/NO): YES